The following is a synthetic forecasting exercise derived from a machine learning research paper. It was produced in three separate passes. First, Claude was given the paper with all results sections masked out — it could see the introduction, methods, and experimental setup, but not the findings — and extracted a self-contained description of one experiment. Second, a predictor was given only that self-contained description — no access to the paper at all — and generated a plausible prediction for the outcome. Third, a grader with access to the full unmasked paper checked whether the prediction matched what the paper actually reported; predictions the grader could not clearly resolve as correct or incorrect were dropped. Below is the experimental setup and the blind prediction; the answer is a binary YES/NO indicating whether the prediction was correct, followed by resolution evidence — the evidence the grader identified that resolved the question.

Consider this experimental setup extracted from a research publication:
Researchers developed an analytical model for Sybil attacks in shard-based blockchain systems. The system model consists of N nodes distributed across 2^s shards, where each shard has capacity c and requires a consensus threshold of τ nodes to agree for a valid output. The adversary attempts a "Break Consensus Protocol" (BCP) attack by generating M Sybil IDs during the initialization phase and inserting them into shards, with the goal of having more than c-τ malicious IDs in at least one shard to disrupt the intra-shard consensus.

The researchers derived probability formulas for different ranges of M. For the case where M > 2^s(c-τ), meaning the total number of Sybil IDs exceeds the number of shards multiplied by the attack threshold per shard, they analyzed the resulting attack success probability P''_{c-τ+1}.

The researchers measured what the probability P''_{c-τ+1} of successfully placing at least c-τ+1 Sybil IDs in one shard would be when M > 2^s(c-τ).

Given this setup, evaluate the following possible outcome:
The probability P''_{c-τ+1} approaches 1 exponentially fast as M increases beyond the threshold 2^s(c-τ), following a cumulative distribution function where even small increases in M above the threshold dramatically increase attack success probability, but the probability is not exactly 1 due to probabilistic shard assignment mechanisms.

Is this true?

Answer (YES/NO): NO